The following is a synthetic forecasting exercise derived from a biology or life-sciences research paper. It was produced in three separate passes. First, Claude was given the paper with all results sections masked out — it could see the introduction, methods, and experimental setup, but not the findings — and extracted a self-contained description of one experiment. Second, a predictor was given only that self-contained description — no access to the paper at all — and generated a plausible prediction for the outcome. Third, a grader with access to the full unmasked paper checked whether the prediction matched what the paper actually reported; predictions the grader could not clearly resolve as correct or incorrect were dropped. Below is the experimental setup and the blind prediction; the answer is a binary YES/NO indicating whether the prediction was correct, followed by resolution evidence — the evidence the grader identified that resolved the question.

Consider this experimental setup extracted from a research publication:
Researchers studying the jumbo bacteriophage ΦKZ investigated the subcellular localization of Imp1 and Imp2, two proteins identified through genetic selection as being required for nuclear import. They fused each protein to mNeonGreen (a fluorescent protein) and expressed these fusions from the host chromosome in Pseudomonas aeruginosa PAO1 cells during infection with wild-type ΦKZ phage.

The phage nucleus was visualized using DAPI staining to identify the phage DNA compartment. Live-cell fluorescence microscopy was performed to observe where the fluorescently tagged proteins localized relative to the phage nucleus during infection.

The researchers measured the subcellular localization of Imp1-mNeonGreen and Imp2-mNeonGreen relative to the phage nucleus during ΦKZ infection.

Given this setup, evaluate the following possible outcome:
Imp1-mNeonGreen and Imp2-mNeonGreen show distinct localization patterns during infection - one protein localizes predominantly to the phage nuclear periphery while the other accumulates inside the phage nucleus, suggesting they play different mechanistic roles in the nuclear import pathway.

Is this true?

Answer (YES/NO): YES